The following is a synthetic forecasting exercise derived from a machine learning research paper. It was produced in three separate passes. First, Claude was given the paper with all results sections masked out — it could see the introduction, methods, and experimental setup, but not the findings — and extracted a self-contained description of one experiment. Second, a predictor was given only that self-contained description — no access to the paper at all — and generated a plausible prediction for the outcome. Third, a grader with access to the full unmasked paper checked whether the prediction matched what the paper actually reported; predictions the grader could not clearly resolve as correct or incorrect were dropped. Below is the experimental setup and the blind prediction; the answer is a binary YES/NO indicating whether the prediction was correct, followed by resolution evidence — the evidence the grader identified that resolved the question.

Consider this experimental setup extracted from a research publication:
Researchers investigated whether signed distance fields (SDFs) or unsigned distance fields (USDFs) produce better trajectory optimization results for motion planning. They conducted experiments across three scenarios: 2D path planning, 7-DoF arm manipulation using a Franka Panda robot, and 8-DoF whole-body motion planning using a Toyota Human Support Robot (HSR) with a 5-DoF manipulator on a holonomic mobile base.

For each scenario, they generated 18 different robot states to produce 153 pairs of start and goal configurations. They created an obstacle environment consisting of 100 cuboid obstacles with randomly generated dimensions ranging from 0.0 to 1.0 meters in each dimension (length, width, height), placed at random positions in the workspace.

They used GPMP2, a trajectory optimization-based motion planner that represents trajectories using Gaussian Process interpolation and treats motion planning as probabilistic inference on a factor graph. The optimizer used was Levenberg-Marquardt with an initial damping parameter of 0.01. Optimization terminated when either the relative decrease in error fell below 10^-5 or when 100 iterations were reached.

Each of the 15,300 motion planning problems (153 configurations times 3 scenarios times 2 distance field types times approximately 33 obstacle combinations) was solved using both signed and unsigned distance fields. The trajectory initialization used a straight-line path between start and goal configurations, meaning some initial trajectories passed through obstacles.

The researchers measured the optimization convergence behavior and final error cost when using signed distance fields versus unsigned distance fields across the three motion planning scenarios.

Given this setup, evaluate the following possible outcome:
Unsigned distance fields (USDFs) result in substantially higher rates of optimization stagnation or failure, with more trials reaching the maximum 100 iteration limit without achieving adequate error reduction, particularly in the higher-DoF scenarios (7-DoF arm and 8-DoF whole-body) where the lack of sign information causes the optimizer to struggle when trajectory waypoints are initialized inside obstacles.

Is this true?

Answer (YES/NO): NO